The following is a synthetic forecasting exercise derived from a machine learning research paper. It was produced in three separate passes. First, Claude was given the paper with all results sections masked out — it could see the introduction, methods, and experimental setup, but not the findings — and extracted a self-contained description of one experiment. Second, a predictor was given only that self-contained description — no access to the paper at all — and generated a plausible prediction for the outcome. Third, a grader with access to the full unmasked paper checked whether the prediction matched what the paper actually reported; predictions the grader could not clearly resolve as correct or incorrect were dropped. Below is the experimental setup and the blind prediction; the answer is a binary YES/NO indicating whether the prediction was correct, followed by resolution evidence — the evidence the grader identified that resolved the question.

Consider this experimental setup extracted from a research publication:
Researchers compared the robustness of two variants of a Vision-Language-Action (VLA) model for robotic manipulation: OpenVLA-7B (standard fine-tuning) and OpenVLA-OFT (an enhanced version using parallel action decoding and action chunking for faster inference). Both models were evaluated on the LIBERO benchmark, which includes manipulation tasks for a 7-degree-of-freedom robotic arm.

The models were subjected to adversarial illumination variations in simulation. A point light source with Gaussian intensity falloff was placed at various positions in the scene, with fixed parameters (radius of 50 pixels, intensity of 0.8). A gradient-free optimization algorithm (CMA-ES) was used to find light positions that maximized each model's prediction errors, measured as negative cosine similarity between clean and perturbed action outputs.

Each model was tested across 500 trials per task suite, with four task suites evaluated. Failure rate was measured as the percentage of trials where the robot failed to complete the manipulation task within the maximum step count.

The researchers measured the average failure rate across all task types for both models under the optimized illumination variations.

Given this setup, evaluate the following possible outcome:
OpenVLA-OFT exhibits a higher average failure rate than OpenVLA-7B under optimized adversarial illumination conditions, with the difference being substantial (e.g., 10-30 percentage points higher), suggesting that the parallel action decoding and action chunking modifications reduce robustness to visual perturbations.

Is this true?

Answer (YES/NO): NO